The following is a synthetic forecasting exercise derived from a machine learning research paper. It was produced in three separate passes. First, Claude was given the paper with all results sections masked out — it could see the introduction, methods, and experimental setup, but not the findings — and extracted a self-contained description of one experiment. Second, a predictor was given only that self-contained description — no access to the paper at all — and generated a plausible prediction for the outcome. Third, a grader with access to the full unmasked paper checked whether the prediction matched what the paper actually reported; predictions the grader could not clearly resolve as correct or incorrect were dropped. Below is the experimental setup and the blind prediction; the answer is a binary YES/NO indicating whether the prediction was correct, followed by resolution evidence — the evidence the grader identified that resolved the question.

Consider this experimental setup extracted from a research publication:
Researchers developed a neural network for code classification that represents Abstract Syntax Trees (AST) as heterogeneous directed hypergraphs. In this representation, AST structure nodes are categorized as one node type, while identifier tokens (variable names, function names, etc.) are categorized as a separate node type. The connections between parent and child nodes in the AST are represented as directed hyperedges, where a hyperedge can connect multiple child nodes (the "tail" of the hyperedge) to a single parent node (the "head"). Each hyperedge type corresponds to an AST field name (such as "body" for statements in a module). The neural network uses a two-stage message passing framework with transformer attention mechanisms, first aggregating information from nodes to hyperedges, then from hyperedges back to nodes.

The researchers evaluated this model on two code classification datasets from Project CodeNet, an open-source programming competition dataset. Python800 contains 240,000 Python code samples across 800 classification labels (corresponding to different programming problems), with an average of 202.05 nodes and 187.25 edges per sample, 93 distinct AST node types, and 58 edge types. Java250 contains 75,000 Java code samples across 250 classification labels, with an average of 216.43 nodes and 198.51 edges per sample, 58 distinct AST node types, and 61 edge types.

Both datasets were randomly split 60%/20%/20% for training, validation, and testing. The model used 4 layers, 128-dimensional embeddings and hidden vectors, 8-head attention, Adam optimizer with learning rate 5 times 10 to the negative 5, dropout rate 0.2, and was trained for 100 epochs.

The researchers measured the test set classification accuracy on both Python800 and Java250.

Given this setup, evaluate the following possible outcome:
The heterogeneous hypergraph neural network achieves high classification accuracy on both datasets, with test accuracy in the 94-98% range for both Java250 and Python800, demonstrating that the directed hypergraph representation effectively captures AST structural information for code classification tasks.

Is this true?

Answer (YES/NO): YES